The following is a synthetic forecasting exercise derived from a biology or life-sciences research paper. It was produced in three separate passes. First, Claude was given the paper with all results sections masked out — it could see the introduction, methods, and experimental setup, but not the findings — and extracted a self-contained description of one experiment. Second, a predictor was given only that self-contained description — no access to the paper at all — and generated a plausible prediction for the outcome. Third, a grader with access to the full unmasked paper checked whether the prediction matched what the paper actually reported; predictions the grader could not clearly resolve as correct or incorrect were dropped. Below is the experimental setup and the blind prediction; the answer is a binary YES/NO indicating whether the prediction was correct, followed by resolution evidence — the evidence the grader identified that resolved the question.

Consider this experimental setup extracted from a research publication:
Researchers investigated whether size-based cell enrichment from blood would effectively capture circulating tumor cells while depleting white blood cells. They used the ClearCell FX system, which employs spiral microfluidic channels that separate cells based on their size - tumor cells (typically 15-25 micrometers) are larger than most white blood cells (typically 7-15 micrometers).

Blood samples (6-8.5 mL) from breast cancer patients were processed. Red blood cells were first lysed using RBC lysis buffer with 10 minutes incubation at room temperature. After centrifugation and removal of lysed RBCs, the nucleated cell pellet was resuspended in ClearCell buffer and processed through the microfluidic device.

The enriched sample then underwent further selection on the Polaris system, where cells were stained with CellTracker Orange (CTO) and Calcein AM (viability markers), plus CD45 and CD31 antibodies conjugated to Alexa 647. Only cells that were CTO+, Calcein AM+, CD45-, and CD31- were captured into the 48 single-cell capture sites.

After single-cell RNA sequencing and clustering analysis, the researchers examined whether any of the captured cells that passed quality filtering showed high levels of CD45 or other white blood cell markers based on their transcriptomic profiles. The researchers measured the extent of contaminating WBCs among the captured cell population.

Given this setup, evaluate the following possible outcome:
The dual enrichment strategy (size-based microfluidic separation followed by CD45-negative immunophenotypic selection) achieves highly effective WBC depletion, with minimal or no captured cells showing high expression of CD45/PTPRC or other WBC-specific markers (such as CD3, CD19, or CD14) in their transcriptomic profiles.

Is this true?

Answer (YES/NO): YES